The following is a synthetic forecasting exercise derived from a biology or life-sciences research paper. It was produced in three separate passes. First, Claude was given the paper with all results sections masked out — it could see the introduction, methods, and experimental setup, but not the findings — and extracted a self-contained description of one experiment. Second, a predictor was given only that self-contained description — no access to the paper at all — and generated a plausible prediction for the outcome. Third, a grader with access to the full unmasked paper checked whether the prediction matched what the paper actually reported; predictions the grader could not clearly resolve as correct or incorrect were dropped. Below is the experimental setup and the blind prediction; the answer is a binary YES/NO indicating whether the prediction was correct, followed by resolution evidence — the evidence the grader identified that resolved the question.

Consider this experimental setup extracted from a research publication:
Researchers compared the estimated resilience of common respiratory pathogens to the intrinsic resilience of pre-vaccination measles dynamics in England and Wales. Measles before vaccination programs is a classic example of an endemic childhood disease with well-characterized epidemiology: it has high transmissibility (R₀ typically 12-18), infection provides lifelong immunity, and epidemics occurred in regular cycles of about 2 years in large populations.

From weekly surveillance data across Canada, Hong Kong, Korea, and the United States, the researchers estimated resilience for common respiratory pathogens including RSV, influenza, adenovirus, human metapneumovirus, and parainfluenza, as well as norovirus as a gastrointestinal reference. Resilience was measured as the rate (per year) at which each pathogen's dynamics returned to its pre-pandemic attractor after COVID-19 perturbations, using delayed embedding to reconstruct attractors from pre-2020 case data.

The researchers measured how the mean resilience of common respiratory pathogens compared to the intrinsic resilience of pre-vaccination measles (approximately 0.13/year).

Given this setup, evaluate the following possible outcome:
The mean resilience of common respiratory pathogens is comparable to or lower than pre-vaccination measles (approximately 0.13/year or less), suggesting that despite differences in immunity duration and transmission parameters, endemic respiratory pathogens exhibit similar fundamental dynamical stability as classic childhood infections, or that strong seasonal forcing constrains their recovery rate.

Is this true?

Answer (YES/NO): NO